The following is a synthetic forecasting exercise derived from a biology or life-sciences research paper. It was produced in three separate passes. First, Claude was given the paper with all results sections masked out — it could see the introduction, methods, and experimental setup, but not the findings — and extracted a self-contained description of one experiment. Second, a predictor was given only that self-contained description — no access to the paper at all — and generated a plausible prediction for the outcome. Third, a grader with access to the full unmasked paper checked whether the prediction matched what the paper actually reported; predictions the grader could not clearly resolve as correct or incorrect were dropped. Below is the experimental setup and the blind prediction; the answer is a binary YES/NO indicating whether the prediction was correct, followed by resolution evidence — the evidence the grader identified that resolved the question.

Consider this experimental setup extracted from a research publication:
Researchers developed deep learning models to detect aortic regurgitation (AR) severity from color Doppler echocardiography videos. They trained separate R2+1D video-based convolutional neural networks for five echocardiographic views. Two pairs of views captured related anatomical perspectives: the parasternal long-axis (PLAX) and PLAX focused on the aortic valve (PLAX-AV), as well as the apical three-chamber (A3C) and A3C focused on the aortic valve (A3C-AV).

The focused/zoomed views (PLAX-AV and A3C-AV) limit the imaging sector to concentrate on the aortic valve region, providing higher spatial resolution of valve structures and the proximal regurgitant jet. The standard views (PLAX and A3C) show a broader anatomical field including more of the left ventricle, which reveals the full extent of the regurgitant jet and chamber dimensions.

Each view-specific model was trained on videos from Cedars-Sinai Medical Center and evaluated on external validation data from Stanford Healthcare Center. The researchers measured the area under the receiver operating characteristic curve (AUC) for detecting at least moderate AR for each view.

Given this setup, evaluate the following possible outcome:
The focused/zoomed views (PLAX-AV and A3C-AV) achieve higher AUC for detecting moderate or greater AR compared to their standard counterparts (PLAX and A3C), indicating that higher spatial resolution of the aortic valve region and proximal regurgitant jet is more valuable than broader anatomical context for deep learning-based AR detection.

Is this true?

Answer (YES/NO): NO